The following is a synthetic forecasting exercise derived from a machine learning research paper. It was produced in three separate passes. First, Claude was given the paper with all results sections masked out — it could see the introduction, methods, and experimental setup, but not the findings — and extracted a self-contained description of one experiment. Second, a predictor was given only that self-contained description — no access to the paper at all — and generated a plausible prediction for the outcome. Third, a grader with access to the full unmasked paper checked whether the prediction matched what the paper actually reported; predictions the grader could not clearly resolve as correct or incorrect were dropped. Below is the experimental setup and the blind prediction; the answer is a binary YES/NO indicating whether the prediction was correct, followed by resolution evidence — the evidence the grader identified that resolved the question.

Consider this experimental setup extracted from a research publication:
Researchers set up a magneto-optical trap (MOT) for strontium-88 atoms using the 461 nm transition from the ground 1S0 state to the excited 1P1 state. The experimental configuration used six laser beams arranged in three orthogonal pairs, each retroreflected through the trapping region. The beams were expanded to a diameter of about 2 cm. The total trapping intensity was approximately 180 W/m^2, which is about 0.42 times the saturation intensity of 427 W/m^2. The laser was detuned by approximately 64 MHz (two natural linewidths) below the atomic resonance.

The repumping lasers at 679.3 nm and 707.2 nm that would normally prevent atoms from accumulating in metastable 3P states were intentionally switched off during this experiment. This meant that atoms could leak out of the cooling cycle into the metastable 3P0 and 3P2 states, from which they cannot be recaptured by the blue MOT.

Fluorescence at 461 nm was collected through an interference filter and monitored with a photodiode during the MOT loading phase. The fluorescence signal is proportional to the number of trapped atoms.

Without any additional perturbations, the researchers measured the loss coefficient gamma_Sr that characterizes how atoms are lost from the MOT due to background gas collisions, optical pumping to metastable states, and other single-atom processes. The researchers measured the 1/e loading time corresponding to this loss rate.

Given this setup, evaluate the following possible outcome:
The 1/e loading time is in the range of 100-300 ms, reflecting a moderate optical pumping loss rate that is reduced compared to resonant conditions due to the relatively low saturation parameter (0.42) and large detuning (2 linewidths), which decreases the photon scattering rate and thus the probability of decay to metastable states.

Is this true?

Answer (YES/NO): NO